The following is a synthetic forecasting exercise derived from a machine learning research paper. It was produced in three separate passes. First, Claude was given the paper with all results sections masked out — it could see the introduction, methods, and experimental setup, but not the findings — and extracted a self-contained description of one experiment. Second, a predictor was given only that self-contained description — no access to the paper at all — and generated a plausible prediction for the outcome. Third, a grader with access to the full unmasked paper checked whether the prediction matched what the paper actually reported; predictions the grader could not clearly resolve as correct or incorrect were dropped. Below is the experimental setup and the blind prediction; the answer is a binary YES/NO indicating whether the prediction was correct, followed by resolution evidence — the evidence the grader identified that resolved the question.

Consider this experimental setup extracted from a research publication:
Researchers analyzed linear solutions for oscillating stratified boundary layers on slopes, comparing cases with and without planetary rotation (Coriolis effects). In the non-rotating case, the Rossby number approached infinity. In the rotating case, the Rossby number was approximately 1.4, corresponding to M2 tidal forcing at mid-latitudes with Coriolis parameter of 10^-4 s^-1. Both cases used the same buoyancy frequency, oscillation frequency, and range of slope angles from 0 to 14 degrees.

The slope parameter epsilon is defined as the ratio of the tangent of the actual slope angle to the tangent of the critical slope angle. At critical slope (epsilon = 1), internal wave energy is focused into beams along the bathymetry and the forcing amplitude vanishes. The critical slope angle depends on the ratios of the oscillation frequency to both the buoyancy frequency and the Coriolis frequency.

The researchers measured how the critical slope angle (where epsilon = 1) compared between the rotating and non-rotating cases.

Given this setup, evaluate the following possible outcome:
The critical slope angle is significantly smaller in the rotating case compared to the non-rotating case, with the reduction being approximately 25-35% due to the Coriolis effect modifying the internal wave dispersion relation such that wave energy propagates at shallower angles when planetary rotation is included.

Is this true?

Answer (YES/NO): YES